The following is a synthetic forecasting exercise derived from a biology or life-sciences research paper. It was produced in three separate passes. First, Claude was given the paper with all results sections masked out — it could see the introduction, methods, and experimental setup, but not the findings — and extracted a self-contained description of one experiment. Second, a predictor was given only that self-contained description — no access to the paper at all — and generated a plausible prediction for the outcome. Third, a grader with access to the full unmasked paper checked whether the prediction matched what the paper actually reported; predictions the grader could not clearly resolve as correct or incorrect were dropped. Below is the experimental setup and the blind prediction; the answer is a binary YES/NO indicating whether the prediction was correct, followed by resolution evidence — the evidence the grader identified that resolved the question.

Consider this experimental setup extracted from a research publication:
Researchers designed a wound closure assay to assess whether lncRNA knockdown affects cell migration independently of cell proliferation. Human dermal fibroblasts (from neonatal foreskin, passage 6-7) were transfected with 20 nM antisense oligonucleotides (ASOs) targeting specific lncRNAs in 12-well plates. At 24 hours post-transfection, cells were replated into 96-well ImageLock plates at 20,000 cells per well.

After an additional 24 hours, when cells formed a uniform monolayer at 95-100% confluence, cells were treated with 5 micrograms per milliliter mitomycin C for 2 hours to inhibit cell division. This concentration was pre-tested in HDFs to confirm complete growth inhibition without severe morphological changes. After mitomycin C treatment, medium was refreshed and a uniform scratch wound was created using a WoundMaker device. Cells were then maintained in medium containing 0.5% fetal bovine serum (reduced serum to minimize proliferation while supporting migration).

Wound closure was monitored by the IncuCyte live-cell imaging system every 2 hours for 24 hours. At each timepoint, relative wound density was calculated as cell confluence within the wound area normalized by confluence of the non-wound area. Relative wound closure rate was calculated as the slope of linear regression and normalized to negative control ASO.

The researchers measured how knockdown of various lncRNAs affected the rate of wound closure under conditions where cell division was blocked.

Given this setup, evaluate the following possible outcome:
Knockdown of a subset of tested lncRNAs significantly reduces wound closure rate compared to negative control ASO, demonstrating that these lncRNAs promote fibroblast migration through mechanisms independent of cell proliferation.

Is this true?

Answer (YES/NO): NO